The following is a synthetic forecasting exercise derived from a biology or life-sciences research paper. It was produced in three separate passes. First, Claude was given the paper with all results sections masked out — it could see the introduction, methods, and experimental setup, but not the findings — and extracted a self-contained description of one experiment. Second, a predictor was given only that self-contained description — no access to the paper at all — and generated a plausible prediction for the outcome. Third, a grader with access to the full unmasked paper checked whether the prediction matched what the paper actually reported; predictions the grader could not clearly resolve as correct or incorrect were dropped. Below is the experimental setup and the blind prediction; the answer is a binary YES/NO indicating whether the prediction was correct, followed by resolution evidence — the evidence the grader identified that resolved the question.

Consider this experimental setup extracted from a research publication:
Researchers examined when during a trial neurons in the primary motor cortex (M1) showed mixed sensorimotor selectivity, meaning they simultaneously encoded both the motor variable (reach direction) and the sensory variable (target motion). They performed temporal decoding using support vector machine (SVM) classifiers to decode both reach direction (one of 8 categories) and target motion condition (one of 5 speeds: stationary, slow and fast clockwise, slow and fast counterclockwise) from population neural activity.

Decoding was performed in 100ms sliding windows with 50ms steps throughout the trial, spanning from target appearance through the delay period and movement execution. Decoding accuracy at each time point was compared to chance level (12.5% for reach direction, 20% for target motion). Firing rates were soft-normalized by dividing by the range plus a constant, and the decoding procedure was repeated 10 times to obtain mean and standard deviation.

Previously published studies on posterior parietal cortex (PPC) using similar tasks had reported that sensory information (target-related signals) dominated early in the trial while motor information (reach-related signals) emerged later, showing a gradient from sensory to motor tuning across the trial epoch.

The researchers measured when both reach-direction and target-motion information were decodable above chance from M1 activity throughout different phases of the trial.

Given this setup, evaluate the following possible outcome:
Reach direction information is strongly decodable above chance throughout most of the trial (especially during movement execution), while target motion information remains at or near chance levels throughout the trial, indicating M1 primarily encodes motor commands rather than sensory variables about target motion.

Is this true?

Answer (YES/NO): NO